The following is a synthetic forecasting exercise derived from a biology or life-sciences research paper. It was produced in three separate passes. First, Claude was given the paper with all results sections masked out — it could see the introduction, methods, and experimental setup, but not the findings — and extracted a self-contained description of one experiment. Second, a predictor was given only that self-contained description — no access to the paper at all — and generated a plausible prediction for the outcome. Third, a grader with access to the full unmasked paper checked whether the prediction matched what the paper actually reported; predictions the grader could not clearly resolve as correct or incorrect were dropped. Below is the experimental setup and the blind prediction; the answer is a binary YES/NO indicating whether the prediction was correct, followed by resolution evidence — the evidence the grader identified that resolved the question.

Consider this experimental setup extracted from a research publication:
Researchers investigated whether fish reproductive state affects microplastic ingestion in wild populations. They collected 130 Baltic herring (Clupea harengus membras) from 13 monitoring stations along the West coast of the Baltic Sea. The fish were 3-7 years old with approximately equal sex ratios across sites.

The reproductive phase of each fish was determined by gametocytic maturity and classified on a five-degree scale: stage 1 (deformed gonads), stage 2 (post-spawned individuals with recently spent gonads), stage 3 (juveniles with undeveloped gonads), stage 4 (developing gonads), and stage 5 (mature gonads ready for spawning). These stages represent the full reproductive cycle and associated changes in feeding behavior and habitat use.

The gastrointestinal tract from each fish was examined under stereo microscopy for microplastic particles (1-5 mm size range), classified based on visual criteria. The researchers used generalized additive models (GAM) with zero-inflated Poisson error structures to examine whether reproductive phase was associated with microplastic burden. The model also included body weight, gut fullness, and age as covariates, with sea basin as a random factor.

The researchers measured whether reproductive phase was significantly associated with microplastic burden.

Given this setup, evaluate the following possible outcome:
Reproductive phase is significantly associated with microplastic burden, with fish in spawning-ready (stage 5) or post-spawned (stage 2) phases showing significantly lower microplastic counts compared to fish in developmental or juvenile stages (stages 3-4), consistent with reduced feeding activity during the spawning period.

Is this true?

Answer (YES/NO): NO